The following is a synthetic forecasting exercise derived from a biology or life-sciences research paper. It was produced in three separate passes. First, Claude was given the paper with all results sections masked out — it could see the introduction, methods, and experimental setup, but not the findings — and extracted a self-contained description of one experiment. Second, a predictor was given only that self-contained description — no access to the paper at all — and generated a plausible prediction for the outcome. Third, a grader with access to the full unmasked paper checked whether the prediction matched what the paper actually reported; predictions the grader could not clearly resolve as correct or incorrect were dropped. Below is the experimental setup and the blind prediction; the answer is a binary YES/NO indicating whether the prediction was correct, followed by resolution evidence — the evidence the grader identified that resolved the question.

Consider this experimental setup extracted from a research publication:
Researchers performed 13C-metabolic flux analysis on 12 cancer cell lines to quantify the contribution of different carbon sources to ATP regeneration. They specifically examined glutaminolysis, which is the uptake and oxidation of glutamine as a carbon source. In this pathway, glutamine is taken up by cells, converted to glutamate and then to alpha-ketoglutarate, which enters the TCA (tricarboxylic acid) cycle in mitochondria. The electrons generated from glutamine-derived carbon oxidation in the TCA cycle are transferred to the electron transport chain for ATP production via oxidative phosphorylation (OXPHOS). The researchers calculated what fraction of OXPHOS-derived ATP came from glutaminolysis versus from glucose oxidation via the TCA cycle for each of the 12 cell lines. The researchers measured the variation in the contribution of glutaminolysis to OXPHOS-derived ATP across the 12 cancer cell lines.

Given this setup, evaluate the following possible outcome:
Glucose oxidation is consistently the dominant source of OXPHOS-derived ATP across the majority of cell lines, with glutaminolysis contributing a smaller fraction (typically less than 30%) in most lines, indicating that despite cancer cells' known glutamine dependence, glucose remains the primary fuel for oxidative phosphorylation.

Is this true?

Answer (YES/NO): NO